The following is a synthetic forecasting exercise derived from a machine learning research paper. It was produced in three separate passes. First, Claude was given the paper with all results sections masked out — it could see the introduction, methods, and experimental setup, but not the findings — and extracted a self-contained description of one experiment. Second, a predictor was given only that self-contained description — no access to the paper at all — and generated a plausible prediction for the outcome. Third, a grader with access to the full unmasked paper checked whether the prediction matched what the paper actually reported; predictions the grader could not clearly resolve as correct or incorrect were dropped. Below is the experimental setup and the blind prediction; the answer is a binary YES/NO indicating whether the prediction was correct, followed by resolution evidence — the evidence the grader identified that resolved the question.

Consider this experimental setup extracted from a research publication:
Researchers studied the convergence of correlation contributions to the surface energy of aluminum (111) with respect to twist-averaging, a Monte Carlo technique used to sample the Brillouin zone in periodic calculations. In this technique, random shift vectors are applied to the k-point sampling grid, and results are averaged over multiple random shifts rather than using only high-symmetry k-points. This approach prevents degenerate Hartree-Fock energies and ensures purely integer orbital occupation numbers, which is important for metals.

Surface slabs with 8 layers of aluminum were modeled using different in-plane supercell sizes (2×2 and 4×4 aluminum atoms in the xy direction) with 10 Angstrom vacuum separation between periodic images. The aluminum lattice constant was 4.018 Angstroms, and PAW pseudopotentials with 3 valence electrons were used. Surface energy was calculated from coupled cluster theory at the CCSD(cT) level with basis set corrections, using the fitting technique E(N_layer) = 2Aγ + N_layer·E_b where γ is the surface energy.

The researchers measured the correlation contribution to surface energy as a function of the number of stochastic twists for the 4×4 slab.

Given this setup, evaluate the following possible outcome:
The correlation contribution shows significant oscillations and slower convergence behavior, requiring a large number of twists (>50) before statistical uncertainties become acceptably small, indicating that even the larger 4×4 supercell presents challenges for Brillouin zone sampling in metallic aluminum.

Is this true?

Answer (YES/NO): NO